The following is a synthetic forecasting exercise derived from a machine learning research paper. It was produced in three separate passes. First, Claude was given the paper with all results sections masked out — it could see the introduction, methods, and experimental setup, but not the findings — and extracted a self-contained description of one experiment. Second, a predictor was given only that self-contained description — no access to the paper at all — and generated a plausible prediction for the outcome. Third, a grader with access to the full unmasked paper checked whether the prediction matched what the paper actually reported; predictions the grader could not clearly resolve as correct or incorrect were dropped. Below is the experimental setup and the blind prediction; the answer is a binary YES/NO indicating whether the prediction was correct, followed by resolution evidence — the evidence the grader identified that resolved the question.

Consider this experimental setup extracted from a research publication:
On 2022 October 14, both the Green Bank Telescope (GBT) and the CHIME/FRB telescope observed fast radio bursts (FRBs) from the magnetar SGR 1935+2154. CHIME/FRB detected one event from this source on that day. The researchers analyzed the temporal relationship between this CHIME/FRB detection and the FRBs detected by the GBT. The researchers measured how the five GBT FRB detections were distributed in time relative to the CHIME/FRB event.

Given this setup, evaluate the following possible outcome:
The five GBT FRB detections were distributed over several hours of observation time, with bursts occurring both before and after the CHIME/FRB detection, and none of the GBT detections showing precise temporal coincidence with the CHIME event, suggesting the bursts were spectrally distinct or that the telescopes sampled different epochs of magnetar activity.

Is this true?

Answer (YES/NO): NO